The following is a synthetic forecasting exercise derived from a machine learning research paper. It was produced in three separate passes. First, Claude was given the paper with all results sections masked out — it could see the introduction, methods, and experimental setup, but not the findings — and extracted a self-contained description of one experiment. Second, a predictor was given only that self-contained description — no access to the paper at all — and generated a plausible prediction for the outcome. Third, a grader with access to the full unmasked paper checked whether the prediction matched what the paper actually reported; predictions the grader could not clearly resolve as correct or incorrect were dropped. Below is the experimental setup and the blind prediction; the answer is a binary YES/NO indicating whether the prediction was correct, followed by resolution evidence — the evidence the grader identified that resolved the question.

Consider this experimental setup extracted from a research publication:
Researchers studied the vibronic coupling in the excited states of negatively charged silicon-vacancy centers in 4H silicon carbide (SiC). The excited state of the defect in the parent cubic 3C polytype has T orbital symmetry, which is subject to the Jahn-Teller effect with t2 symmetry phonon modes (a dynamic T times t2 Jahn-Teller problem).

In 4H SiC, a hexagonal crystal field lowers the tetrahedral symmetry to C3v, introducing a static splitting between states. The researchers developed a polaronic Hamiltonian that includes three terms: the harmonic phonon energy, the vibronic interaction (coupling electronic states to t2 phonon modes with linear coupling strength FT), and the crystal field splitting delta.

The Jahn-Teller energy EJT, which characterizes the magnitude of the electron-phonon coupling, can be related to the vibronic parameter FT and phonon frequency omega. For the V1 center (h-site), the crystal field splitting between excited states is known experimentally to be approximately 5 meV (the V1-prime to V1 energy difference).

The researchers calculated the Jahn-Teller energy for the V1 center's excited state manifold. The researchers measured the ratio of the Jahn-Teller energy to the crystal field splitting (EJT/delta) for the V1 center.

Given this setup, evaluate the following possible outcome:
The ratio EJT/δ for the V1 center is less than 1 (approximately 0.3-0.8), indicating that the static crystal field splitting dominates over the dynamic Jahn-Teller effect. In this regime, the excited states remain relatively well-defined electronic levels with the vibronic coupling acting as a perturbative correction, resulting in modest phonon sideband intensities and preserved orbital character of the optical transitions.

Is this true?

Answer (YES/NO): NO